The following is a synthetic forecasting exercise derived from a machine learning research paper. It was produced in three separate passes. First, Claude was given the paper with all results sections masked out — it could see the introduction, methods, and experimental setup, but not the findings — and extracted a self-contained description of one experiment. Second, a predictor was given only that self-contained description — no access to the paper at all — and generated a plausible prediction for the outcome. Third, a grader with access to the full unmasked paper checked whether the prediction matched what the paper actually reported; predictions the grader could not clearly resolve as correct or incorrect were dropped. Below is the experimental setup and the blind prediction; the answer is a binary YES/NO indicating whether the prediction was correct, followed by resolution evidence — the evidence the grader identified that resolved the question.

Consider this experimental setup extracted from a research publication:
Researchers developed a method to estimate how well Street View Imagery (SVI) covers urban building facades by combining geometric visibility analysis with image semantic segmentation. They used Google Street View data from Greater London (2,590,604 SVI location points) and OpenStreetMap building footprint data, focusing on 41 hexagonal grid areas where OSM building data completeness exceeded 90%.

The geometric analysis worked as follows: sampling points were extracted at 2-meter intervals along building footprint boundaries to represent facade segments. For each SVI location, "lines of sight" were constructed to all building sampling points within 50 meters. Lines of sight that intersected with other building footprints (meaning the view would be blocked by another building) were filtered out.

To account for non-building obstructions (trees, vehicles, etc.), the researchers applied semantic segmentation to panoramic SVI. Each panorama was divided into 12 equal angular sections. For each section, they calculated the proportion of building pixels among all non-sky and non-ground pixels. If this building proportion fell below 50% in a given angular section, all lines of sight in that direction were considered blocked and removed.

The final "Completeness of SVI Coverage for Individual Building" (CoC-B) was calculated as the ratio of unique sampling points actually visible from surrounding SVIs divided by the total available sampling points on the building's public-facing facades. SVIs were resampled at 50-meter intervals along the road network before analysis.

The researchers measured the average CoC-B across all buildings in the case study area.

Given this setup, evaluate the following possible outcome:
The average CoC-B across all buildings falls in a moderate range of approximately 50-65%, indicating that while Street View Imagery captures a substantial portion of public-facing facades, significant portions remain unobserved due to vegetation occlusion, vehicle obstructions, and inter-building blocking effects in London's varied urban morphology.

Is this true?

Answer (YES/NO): NO